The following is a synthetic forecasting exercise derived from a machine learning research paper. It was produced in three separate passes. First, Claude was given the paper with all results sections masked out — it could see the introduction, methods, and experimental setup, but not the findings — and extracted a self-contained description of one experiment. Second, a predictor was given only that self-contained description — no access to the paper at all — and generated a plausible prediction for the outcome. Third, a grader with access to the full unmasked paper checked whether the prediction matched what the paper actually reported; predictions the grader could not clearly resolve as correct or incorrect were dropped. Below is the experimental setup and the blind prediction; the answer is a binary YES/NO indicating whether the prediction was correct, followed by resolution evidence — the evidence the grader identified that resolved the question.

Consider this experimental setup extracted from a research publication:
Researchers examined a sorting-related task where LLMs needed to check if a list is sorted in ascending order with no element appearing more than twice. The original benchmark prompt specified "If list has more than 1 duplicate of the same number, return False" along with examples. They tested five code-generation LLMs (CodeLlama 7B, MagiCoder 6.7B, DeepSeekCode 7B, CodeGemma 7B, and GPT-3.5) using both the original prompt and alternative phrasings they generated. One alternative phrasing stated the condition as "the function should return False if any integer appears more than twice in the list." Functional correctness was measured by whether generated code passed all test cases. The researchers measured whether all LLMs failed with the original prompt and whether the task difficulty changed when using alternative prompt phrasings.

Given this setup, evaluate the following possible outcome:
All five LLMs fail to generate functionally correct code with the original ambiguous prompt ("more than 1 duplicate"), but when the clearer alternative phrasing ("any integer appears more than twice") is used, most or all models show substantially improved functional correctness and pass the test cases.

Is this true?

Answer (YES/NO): YES